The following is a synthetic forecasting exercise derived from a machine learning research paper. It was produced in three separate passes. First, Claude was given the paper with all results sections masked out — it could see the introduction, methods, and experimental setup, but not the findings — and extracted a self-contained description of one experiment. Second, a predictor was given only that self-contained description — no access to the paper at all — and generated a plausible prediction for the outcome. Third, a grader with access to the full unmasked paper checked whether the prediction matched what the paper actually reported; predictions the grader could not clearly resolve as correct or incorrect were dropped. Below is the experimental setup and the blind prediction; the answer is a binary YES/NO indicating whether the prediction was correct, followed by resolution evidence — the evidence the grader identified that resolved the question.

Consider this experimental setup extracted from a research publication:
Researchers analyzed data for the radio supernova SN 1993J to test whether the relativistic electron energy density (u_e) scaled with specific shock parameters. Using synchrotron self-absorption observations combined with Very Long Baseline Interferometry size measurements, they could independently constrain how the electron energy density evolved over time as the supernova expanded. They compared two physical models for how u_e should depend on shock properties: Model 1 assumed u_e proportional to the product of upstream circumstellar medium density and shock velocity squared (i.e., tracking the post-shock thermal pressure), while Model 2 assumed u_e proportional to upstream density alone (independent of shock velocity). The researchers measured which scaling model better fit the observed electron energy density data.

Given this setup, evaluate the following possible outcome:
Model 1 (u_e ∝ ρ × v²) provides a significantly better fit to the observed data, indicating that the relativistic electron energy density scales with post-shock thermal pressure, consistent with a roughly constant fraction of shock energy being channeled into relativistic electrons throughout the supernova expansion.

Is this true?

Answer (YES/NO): YES